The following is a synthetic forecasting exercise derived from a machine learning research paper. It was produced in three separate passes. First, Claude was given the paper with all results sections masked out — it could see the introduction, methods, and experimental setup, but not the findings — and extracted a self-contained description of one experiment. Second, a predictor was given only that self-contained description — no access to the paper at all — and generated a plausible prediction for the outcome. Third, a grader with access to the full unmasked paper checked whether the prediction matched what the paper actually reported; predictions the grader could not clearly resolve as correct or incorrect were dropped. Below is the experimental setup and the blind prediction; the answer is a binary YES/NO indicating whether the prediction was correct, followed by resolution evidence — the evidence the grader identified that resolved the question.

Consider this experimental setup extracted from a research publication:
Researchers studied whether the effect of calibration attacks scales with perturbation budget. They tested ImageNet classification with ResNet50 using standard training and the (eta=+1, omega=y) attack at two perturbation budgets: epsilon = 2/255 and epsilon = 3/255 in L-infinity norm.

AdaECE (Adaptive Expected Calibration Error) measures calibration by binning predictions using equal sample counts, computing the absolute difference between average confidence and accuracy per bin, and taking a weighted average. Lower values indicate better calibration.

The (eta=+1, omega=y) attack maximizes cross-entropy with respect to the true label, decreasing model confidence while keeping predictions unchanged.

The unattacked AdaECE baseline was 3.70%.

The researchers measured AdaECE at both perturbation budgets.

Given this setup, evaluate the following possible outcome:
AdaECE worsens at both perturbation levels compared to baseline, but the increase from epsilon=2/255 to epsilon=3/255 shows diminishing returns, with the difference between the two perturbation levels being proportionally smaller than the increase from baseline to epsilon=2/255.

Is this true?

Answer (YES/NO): NO